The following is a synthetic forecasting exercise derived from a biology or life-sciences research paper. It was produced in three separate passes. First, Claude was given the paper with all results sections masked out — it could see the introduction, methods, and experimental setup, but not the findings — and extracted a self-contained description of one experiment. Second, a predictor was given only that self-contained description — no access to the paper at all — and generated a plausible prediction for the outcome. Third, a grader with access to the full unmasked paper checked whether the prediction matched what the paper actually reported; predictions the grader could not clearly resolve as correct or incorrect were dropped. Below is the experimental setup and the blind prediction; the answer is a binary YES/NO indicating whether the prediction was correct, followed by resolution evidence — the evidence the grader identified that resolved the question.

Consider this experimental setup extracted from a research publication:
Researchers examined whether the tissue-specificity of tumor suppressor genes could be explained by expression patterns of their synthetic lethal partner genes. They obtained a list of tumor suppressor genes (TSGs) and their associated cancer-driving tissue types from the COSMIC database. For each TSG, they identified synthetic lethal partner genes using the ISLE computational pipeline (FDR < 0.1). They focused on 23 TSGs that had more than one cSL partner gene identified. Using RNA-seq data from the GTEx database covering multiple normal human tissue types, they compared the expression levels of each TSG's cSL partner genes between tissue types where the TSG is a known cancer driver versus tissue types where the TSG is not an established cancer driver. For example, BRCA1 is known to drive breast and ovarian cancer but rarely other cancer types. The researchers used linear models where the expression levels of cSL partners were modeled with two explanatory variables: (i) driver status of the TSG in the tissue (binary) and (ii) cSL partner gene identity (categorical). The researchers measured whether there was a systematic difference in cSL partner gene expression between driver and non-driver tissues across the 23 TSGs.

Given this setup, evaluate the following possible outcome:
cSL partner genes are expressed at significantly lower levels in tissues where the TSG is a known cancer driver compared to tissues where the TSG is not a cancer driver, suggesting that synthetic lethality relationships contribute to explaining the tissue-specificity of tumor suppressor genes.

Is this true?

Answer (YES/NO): NO